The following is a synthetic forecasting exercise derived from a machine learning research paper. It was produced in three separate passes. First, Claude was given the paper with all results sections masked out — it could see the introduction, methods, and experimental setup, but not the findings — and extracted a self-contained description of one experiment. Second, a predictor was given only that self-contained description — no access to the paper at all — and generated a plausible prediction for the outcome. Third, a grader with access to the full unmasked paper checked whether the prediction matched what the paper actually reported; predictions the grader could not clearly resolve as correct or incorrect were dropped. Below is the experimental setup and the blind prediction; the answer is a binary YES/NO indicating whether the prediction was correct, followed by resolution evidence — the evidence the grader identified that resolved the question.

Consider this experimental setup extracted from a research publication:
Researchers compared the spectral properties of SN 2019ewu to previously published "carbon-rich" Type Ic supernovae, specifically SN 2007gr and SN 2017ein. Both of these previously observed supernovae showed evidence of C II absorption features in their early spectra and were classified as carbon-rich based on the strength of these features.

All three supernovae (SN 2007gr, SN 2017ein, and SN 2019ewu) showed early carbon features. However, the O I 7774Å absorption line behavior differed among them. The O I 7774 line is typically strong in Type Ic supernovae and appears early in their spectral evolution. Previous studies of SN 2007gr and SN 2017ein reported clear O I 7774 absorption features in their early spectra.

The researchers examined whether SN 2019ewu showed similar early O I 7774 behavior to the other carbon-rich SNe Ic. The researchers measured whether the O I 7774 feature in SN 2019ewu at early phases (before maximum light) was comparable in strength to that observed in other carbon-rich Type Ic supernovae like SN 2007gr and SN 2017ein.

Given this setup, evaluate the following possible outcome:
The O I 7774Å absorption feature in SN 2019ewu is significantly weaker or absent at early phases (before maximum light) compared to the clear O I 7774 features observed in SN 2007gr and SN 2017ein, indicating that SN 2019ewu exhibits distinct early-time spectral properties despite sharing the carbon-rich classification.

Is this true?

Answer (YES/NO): YES